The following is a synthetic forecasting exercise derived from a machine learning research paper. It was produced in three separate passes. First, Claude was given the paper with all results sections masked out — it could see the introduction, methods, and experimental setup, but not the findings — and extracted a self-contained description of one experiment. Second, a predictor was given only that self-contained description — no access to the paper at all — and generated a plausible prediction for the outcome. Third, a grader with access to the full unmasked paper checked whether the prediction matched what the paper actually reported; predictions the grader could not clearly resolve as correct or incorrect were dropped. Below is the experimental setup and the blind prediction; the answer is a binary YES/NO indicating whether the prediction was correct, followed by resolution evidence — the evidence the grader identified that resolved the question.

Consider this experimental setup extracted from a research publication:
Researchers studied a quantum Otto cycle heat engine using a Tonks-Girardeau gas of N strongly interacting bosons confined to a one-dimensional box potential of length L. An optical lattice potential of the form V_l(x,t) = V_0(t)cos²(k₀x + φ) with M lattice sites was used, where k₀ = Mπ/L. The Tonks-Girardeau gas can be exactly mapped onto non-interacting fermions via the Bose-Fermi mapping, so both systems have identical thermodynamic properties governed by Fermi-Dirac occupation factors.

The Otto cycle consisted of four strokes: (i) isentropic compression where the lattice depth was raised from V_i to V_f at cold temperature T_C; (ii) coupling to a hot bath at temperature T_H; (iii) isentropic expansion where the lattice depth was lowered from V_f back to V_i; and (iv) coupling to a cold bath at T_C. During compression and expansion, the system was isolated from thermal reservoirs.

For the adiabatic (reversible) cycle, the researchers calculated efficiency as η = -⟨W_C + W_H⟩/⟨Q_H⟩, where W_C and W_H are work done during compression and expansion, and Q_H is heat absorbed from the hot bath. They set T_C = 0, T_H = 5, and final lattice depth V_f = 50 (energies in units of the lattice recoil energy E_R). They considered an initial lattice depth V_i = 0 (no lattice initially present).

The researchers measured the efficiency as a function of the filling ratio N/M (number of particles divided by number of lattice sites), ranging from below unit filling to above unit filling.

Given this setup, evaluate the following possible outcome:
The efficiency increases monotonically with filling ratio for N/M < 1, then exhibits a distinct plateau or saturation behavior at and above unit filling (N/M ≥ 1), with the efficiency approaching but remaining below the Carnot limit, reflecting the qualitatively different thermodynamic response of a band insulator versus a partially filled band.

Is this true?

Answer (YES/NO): NO